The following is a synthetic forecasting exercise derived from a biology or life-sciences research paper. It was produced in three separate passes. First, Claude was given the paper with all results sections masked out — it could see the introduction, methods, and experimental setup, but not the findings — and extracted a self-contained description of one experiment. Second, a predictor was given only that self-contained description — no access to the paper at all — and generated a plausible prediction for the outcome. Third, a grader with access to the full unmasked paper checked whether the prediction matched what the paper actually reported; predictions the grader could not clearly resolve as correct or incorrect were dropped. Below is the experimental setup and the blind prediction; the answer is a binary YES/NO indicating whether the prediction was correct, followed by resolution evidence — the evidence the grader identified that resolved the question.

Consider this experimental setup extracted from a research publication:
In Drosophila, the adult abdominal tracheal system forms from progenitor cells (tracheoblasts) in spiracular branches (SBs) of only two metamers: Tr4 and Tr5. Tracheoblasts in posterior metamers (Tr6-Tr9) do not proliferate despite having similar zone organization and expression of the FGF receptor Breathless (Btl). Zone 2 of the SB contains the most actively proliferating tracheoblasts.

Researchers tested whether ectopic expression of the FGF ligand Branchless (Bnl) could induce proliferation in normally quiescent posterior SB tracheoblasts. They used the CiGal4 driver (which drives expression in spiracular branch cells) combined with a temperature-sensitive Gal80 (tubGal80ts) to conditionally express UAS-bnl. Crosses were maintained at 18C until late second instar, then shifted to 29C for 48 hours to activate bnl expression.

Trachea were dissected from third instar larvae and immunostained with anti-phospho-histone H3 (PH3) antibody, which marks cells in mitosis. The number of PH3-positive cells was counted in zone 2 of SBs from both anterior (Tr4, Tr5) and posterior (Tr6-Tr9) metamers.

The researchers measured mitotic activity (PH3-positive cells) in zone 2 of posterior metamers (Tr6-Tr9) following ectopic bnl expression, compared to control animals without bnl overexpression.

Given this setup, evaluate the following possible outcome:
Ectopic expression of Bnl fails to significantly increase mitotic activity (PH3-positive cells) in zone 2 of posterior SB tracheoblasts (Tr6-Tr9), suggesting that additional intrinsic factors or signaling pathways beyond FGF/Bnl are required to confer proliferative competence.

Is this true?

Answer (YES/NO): NO